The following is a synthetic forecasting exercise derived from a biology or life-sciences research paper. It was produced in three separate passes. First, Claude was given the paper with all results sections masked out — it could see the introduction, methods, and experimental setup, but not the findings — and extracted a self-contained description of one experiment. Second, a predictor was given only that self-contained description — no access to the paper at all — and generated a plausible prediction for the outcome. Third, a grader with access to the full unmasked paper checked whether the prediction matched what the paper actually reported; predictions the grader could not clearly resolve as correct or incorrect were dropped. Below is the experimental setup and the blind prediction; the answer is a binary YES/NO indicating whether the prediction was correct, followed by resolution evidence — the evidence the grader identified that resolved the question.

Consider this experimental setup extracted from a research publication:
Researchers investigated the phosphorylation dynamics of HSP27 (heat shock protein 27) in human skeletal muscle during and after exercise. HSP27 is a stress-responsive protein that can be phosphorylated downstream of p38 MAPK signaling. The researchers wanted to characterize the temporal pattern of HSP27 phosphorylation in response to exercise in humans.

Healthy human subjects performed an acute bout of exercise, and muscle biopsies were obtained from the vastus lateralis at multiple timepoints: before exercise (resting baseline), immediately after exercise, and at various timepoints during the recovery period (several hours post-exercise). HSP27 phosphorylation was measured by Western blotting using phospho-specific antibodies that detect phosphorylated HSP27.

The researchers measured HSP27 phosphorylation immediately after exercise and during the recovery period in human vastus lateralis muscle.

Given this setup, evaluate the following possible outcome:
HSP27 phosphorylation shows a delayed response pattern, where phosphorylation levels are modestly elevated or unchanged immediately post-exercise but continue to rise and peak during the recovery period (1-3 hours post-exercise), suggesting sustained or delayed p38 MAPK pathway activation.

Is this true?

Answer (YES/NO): NO